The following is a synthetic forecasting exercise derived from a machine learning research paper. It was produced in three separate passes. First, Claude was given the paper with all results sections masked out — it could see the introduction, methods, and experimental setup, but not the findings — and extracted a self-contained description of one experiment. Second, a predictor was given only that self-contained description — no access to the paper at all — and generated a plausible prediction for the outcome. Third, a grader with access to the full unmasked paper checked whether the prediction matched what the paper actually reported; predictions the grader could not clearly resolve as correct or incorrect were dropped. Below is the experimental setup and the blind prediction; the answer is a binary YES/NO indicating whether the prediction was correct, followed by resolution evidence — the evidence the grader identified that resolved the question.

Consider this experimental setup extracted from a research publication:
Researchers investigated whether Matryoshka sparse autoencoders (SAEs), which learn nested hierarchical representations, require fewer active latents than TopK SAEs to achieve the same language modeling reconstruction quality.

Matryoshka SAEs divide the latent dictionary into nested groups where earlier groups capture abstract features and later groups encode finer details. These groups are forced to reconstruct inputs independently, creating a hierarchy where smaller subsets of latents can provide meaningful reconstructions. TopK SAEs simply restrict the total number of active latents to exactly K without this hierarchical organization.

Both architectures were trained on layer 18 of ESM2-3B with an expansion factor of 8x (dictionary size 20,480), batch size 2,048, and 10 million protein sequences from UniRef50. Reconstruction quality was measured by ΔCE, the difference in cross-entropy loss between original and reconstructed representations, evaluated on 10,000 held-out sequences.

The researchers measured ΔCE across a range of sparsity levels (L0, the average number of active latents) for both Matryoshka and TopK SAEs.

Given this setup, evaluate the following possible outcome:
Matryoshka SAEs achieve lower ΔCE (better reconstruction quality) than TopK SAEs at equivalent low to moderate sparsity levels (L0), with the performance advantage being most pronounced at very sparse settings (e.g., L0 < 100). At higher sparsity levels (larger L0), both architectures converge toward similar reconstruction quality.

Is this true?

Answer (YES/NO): NO